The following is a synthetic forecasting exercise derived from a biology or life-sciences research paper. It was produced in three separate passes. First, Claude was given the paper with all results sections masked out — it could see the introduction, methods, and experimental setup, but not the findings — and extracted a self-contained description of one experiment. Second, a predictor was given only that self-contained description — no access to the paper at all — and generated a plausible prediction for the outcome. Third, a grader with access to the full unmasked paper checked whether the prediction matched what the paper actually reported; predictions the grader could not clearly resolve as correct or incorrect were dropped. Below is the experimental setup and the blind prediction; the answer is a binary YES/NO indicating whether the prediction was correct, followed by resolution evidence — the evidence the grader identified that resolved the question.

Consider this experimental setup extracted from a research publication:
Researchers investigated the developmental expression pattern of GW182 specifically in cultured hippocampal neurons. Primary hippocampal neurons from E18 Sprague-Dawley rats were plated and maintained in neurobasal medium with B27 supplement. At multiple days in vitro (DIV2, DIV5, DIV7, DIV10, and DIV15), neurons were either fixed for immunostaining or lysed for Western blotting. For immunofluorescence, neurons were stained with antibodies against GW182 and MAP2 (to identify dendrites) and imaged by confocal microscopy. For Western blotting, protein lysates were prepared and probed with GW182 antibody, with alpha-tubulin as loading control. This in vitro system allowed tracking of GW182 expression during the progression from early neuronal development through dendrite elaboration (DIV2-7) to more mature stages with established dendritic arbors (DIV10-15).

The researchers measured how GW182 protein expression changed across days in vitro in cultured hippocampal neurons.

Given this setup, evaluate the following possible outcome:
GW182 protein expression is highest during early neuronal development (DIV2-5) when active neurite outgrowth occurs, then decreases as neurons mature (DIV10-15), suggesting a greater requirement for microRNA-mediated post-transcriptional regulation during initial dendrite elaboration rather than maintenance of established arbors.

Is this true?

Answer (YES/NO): NO